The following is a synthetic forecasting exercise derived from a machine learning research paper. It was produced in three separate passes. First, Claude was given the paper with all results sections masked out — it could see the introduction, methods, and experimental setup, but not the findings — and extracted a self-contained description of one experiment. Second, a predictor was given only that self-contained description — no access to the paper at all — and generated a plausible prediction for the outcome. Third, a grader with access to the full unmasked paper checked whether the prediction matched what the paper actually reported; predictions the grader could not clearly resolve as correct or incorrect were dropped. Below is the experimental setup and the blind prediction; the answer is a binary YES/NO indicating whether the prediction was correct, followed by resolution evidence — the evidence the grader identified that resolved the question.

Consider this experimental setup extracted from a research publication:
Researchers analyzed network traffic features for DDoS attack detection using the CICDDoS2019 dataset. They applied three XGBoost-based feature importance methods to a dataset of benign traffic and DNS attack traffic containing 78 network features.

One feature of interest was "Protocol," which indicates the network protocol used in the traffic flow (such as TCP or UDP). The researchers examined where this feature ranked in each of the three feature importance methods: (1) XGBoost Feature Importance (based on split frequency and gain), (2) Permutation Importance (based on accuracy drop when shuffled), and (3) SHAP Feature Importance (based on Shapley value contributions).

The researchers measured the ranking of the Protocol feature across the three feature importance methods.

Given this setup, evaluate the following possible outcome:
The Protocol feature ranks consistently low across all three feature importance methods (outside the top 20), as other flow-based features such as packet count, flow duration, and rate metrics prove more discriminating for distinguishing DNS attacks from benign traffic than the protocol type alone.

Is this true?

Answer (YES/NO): NO